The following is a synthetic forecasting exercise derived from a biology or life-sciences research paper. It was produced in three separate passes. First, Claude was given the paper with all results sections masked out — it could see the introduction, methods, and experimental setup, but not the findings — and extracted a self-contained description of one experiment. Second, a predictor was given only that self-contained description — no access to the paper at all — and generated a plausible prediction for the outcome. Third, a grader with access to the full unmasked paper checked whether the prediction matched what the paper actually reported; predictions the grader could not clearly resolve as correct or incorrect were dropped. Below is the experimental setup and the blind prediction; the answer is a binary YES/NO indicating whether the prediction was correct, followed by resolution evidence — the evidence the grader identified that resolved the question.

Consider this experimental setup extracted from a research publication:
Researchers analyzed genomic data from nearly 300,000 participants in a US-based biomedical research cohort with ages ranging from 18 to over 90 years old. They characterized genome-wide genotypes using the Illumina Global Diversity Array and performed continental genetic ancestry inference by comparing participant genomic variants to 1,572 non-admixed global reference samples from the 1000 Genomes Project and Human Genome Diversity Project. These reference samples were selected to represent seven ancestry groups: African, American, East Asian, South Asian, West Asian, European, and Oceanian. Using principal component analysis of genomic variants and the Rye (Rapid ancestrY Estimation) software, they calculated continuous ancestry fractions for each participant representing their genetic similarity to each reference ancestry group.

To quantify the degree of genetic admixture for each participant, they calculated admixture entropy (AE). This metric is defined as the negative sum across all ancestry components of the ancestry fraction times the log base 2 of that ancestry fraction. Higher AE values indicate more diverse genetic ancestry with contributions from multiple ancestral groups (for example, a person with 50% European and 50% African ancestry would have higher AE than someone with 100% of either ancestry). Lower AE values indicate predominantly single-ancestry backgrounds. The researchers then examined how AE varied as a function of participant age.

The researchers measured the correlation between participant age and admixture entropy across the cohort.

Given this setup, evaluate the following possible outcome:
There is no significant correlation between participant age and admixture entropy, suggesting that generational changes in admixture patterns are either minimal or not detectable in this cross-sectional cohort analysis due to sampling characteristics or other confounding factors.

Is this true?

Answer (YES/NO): NO